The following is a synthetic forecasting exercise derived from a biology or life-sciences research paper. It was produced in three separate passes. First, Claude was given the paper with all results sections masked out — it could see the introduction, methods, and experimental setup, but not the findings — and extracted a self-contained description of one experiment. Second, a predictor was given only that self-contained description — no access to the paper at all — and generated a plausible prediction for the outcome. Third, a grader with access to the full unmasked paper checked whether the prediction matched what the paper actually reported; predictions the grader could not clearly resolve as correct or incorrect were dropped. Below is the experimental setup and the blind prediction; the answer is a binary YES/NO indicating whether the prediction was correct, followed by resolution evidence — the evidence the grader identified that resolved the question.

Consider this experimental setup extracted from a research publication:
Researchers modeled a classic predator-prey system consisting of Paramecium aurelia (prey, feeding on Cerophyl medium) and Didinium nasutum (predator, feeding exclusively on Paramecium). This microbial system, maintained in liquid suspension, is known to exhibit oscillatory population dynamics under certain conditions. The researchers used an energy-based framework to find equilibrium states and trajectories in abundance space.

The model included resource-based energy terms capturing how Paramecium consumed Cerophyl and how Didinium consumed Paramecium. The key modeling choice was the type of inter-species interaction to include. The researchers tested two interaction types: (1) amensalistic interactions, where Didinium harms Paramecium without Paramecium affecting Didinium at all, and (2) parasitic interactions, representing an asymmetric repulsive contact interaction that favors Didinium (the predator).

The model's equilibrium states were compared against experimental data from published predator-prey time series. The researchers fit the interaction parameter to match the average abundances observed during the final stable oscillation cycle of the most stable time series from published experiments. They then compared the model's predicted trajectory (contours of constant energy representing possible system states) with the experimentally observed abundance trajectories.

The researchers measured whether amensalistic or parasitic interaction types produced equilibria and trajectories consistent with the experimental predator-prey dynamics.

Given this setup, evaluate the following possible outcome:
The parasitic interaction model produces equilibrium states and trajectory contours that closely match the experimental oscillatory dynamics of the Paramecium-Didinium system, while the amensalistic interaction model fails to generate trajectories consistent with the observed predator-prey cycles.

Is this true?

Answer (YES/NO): YES